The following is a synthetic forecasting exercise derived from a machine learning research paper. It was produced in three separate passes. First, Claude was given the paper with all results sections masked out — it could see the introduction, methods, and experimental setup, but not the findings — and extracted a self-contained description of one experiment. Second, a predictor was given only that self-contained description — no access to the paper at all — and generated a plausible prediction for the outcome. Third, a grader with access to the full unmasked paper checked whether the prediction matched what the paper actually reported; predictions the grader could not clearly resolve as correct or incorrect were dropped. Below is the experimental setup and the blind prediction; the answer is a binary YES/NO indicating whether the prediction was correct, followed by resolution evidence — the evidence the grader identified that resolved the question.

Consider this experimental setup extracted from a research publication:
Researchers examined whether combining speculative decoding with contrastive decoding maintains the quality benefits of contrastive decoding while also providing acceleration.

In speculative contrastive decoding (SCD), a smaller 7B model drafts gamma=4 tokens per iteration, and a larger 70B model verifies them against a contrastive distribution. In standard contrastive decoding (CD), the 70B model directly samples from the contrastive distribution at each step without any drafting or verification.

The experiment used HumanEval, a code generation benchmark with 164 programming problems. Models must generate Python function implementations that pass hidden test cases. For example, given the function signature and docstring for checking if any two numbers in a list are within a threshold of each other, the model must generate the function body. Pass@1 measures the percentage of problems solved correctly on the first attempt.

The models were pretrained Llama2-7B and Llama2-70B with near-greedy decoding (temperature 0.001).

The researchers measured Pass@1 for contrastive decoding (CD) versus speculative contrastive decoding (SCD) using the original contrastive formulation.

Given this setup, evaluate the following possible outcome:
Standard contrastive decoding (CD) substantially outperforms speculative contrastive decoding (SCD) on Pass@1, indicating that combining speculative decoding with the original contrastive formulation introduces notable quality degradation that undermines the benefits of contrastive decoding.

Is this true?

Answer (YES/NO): NO